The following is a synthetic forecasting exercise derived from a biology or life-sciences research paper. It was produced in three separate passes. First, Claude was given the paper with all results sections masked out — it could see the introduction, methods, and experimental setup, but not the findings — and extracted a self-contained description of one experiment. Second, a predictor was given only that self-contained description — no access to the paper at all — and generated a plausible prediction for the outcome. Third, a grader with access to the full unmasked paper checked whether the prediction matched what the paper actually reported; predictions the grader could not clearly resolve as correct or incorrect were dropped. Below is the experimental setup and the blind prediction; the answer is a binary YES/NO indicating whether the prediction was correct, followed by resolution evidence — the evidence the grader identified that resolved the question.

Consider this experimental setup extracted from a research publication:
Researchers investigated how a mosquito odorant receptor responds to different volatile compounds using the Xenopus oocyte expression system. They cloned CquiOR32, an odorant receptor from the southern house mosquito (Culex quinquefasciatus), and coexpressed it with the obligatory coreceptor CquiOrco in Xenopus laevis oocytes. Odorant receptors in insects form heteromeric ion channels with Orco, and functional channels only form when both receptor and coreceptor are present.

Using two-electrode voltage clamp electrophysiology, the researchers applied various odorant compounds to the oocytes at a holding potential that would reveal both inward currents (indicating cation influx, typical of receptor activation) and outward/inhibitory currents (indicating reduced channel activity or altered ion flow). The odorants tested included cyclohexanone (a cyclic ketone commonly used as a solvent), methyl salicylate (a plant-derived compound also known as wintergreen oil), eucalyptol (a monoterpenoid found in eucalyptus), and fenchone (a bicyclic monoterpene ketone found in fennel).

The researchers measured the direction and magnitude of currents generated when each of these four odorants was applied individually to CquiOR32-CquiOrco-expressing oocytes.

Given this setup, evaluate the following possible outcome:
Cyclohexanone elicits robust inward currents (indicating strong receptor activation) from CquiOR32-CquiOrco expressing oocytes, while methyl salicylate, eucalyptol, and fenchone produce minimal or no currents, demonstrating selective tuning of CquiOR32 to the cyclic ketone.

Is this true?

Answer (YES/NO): NO